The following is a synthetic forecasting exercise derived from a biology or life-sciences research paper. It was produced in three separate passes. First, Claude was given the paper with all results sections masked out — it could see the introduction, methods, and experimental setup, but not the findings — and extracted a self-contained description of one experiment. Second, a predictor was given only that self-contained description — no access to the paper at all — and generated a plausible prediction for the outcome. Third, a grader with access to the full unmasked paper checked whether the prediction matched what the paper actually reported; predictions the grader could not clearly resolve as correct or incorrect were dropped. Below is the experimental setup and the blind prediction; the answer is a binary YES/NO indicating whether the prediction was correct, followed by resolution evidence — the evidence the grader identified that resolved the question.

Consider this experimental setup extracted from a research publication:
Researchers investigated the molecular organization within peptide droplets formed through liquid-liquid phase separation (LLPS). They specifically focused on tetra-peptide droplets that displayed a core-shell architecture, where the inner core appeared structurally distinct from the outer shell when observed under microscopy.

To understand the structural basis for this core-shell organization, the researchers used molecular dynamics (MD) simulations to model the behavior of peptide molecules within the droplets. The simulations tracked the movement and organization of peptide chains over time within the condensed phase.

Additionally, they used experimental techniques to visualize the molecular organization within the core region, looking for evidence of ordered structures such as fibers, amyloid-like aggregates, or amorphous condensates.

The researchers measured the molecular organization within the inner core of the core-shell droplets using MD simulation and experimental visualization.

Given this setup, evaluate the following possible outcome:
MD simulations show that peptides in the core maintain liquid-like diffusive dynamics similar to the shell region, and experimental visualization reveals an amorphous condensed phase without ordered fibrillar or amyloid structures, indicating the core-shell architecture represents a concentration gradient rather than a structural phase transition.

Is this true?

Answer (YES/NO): NO